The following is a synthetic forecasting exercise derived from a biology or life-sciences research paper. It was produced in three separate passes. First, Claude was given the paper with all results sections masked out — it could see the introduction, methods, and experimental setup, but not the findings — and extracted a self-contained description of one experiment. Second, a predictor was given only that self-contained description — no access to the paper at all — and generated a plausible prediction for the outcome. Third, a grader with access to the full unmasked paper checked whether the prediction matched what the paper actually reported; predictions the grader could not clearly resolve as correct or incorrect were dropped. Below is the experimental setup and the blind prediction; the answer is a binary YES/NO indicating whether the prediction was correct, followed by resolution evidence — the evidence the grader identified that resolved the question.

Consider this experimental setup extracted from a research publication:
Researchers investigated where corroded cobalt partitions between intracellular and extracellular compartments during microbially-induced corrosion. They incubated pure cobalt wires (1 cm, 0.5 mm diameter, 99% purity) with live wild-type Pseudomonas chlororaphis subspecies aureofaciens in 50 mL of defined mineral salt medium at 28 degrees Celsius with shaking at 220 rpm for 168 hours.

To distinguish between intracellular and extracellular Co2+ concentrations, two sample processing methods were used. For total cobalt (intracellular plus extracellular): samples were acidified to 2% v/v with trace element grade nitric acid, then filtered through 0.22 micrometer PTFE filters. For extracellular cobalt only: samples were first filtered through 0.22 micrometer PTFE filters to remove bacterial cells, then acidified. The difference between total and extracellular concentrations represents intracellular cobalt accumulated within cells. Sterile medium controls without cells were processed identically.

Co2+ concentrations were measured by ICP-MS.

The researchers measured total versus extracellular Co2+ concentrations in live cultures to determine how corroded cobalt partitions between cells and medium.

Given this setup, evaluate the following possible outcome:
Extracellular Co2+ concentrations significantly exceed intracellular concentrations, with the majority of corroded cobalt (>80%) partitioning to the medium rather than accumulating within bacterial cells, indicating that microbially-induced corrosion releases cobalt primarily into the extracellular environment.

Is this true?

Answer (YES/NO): NO